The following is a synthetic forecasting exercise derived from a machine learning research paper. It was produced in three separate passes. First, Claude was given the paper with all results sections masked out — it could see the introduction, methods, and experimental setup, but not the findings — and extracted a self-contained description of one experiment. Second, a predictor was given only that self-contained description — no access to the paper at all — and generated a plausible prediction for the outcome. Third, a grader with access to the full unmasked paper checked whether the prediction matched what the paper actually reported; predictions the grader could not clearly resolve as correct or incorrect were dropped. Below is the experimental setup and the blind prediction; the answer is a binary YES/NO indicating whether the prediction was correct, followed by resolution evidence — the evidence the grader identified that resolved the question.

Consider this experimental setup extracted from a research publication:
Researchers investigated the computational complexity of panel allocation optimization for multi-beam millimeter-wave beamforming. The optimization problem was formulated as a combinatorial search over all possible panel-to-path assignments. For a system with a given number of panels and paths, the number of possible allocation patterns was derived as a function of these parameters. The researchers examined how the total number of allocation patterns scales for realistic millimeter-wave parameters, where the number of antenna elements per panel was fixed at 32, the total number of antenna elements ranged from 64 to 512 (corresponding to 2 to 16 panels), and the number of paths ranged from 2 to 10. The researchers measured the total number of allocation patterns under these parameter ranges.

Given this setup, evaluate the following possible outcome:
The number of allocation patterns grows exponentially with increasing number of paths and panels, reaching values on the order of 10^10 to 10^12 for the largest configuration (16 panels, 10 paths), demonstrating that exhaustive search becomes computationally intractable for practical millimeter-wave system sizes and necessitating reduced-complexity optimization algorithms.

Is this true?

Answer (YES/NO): NO